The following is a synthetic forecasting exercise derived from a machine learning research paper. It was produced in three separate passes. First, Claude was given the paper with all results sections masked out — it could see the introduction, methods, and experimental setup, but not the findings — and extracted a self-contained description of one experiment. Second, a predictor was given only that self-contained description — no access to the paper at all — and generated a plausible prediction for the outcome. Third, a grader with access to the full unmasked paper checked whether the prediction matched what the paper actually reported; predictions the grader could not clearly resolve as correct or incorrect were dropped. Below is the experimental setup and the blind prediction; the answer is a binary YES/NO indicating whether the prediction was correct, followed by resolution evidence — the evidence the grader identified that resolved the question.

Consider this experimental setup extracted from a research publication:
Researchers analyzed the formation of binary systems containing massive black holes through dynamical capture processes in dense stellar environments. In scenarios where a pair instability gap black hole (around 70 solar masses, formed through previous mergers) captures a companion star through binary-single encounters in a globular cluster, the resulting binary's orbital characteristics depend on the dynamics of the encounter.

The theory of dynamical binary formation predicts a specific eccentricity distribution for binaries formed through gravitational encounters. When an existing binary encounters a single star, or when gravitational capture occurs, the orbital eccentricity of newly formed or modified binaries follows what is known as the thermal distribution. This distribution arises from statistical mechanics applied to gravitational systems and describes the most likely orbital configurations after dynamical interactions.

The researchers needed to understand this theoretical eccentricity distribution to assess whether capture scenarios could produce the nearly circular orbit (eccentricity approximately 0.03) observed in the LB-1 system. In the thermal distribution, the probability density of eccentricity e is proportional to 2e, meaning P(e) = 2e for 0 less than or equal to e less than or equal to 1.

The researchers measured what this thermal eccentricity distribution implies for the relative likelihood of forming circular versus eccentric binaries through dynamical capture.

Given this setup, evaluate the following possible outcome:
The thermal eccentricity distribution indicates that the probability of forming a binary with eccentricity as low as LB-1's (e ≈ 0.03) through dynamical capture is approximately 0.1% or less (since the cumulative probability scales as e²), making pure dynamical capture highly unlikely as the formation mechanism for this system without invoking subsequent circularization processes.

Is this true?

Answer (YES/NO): YES